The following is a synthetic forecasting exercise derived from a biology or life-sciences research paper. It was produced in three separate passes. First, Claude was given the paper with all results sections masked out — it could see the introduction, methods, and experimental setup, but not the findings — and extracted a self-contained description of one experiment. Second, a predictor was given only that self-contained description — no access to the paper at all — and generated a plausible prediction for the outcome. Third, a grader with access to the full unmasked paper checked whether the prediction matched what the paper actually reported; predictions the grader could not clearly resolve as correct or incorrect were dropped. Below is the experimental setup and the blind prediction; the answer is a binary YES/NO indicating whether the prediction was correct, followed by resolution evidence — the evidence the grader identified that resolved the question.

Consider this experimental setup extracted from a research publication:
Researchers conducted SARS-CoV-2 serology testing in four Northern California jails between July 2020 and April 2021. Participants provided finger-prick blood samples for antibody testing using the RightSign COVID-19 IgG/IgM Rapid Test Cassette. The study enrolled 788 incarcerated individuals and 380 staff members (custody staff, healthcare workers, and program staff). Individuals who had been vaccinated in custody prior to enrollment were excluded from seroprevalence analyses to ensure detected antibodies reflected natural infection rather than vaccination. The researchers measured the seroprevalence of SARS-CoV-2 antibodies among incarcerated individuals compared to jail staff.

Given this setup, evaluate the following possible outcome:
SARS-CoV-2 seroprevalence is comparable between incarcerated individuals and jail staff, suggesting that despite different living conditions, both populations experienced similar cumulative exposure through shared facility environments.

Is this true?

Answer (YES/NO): NO